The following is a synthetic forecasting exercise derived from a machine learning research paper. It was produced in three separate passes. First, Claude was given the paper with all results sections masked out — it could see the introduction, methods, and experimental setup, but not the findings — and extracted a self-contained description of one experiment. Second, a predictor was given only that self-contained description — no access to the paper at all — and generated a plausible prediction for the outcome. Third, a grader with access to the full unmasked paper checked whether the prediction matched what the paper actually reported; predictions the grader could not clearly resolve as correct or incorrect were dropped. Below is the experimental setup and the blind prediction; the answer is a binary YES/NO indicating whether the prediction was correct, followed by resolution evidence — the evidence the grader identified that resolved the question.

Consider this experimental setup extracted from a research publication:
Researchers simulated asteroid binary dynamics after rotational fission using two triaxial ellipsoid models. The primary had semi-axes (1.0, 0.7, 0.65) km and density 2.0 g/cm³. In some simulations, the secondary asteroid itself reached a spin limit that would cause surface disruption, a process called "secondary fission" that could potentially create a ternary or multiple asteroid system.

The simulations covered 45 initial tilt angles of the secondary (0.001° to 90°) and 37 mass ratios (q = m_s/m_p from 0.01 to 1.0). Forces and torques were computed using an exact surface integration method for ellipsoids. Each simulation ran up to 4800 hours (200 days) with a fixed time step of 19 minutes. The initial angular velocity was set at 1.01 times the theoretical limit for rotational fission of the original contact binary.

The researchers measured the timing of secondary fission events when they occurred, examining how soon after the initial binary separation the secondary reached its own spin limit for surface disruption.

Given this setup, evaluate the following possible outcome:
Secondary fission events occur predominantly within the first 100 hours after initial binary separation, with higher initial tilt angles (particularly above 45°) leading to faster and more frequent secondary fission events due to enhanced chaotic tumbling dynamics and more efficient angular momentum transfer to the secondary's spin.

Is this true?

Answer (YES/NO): NO